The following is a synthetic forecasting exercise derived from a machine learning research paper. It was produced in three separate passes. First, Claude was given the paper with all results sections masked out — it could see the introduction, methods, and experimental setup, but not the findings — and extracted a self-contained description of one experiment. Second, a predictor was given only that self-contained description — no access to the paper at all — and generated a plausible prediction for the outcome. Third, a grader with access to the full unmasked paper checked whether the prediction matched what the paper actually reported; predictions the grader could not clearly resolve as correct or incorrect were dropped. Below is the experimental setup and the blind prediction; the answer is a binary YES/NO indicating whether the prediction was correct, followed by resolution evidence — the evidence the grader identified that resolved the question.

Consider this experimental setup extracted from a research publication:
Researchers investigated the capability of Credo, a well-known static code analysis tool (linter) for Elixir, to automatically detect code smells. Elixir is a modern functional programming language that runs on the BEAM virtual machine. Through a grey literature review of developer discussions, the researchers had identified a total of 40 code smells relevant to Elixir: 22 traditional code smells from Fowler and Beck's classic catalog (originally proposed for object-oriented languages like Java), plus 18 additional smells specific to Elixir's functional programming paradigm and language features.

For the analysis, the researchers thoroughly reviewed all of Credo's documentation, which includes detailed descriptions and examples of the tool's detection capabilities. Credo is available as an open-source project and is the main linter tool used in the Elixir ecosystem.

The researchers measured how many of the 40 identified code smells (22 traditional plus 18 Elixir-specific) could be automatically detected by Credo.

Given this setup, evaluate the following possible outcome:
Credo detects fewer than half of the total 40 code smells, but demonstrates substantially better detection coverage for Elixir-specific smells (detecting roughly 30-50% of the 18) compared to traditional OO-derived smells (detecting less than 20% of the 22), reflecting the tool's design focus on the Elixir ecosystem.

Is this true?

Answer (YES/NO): NO